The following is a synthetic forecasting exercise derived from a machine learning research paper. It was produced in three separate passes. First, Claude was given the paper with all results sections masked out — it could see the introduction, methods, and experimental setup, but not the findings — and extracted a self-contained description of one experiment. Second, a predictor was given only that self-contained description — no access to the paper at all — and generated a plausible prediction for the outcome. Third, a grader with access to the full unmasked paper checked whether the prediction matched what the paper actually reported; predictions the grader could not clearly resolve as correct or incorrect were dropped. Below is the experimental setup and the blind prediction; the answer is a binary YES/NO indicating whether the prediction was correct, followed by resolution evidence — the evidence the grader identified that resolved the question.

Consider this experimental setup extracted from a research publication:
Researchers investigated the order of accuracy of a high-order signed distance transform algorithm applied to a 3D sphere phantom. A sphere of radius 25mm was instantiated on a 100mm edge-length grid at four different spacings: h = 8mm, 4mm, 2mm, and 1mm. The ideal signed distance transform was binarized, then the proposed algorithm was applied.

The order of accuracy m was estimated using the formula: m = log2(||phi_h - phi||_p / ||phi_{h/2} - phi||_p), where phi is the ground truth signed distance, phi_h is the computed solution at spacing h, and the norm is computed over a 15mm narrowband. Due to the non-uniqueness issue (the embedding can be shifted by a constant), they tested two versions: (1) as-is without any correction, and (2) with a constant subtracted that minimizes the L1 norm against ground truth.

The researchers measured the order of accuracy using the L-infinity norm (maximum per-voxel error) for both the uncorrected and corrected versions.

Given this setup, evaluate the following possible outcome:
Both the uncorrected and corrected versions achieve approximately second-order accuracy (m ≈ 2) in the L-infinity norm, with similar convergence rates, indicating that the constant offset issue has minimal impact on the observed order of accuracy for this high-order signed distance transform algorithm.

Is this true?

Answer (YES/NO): NO